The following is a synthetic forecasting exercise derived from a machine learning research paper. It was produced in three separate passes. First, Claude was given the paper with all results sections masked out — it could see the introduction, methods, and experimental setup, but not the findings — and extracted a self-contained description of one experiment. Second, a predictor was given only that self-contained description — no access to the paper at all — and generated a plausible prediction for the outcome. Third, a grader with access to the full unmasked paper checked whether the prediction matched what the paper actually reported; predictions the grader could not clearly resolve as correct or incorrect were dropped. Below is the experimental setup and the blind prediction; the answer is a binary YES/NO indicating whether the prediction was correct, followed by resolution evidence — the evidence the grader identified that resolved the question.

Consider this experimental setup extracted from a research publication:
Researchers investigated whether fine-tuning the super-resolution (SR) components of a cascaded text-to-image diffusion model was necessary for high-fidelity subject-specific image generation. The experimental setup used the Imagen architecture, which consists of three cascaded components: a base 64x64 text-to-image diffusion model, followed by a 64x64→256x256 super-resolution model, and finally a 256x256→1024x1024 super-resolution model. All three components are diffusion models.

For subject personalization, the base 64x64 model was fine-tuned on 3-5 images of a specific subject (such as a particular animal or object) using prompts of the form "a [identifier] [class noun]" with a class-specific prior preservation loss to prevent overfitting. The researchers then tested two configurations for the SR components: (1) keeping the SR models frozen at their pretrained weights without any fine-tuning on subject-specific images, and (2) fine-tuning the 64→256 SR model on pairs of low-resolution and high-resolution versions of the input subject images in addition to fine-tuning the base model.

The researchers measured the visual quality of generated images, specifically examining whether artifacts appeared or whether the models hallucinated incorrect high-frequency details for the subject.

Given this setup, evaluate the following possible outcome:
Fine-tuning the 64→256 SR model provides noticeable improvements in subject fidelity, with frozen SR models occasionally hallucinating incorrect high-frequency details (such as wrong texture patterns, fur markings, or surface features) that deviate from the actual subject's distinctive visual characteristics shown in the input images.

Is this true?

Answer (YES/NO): YES